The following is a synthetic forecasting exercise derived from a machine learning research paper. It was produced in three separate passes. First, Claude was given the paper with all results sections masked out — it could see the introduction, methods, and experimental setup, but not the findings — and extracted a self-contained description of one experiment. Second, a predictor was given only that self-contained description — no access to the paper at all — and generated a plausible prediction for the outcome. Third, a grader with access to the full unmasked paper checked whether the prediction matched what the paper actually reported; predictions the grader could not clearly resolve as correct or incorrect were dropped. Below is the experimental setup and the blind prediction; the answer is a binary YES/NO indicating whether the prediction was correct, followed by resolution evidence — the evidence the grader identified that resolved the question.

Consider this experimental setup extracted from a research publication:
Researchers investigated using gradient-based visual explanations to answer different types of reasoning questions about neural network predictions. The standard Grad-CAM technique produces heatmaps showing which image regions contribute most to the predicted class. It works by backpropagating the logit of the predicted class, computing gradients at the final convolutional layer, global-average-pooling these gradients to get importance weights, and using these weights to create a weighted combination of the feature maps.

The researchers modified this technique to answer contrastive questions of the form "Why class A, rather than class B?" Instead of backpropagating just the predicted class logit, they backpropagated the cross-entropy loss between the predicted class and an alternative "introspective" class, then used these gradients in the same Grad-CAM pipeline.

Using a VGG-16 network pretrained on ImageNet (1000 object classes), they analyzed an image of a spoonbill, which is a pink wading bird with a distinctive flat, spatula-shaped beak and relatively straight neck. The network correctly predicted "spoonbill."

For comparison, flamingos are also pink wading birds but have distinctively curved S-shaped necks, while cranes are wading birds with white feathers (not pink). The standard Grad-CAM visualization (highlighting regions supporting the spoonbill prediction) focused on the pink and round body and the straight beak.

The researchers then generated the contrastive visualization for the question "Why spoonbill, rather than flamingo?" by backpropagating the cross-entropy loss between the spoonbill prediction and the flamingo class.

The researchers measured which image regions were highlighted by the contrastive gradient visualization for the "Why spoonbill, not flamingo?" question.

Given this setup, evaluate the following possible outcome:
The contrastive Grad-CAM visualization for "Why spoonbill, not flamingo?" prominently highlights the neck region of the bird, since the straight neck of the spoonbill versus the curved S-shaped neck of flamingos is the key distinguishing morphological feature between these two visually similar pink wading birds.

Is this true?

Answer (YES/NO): YES